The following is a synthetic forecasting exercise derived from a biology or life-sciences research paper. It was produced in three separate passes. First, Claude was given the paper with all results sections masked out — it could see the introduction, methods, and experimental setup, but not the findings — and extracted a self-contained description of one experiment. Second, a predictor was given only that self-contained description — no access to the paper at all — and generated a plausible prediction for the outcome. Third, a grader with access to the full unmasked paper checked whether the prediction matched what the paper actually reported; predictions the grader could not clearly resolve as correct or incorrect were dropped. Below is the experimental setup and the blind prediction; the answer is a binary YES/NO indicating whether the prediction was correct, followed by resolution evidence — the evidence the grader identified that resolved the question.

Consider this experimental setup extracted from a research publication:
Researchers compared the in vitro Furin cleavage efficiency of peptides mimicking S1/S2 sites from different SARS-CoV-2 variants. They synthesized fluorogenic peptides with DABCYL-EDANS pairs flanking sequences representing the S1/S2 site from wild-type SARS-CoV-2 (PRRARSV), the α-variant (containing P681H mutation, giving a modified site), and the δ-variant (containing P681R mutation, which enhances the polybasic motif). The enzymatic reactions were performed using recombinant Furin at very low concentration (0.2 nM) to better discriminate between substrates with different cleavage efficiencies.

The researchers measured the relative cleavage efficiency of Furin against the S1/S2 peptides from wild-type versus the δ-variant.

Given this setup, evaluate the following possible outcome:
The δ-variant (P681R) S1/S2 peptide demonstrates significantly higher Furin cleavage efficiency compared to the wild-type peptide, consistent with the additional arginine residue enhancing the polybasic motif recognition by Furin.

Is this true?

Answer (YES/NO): NO